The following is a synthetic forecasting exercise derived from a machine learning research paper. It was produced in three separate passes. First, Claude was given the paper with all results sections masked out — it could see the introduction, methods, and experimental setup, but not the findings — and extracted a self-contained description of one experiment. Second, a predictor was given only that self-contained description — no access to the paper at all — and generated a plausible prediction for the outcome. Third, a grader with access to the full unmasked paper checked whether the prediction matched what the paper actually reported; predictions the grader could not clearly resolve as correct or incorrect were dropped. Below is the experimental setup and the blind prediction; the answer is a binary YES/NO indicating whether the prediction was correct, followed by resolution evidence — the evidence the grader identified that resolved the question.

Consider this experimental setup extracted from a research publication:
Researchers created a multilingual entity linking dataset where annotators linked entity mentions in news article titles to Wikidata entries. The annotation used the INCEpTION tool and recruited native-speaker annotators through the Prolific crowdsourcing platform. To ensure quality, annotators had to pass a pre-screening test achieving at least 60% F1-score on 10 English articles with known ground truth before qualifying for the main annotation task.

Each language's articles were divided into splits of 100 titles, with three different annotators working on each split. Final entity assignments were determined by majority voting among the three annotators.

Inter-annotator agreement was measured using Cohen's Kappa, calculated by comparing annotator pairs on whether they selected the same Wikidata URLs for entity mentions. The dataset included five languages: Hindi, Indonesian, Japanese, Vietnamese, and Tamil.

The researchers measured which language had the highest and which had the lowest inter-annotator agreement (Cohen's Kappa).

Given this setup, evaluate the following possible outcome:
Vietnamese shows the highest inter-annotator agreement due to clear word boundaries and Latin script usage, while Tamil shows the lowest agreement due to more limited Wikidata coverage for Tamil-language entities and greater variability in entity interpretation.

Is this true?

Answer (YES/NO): NO